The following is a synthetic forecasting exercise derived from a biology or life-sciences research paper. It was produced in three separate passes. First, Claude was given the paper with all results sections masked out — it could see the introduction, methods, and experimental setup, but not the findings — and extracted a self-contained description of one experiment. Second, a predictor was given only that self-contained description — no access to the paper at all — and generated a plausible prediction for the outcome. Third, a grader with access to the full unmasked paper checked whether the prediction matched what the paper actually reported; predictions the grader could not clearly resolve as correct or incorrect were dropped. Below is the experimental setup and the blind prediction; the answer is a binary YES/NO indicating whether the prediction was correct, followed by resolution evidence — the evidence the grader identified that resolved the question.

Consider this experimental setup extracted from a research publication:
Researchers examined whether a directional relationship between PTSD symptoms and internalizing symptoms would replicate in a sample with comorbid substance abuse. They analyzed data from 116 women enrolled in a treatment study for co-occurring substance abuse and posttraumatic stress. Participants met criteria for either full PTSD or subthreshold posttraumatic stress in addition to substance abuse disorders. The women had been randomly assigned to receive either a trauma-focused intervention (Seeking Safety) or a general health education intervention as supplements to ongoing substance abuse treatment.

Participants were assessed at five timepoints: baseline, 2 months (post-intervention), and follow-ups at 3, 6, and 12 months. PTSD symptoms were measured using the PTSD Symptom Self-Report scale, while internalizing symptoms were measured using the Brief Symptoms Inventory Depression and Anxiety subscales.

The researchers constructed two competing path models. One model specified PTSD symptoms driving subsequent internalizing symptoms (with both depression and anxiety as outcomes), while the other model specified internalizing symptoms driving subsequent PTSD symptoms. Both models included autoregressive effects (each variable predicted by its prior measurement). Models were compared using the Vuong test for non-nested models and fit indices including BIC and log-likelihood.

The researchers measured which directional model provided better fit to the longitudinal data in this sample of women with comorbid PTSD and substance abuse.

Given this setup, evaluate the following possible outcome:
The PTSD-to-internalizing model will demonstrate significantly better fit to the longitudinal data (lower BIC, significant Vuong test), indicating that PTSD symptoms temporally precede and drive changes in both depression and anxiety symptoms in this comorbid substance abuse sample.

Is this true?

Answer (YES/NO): YES